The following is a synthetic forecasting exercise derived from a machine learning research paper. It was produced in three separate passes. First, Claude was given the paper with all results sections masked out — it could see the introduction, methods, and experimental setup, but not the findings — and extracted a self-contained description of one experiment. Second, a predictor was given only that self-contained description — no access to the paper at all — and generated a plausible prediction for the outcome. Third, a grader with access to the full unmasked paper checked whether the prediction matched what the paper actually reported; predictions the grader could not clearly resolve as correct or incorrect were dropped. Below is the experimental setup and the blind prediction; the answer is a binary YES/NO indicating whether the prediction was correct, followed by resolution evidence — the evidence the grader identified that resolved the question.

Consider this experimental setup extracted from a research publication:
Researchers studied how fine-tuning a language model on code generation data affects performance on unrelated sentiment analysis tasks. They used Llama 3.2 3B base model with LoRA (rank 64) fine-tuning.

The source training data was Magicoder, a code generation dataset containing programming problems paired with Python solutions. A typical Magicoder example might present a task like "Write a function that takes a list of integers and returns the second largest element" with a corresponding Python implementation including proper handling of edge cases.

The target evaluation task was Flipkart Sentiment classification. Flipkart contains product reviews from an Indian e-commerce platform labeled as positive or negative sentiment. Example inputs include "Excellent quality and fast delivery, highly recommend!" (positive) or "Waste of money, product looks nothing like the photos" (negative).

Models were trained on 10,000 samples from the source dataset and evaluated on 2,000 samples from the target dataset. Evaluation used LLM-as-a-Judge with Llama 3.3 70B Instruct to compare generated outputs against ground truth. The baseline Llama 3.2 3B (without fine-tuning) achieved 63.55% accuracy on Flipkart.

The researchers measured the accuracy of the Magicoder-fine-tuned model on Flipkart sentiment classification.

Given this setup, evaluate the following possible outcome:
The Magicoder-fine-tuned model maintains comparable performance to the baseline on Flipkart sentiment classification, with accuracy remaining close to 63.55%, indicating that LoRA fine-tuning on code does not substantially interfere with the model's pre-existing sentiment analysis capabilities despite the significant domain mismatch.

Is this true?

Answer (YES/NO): NO